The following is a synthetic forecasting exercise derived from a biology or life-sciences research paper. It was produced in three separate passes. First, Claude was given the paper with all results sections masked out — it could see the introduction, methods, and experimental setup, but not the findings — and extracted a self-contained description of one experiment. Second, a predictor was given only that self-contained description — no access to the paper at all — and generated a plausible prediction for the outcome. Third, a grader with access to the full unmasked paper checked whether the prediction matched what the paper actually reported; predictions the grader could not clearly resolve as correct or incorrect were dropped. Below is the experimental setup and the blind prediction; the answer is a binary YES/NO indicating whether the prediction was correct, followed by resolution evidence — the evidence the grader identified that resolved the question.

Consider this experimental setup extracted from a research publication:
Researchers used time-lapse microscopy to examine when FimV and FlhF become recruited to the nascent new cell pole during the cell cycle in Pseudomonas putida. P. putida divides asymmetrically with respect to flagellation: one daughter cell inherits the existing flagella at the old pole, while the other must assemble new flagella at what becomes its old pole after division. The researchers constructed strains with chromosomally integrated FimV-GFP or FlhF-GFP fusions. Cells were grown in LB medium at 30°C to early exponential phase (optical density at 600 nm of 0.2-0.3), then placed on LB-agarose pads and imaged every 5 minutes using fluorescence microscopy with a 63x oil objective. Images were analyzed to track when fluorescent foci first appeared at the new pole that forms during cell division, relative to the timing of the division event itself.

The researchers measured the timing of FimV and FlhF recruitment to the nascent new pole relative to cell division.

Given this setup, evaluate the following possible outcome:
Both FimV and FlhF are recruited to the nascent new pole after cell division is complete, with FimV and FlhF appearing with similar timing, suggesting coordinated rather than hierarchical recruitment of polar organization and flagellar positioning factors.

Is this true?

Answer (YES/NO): NO